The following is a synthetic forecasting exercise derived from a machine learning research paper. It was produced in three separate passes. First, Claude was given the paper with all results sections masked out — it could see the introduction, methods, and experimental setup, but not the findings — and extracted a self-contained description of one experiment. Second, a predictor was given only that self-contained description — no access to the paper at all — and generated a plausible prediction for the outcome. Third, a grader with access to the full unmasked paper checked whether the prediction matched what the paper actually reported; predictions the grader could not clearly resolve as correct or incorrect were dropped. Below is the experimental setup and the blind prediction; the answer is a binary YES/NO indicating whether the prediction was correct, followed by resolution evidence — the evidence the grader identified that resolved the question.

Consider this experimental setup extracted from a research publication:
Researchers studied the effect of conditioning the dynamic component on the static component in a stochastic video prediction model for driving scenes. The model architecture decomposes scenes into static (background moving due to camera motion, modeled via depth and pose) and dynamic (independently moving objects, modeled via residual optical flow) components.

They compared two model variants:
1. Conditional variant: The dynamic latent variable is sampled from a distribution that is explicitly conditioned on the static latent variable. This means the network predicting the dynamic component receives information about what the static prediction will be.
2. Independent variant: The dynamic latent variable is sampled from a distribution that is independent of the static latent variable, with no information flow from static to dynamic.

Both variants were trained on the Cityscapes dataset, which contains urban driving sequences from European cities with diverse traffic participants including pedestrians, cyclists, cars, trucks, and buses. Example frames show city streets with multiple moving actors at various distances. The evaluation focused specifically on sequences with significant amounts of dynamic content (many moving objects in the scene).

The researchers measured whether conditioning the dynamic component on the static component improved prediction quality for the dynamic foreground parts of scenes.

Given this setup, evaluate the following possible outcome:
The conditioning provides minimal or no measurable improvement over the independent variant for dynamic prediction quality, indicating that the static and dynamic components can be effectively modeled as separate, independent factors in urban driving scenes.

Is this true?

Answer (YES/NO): NO